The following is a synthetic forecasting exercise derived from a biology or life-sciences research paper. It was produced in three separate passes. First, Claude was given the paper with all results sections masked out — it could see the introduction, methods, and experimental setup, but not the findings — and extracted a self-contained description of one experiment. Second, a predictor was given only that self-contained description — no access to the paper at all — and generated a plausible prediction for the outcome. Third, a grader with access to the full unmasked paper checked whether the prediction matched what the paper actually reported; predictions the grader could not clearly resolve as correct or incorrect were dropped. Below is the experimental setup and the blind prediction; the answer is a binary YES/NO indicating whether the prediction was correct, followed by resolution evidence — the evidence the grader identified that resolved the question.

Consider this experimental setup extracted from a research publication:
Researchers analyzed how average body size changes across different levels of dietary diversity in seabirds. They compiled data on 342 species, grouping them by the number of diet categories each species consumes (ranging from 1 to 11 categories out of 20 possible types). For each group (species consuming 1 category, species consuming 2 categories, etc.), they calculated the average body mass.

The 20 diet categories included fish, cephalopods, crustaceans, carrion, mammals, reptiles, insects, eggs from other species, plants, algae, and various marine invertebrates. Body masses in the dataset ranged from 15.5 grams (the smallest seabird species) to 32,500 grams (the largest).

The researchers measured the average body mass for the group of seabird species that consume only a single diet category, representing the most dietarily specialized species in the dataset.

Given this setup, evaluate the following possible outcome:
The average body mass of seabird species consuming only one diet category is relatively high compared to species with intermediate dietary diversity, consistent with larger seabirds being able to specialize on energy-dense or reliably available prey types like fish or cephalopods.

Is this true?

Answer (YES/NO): YES